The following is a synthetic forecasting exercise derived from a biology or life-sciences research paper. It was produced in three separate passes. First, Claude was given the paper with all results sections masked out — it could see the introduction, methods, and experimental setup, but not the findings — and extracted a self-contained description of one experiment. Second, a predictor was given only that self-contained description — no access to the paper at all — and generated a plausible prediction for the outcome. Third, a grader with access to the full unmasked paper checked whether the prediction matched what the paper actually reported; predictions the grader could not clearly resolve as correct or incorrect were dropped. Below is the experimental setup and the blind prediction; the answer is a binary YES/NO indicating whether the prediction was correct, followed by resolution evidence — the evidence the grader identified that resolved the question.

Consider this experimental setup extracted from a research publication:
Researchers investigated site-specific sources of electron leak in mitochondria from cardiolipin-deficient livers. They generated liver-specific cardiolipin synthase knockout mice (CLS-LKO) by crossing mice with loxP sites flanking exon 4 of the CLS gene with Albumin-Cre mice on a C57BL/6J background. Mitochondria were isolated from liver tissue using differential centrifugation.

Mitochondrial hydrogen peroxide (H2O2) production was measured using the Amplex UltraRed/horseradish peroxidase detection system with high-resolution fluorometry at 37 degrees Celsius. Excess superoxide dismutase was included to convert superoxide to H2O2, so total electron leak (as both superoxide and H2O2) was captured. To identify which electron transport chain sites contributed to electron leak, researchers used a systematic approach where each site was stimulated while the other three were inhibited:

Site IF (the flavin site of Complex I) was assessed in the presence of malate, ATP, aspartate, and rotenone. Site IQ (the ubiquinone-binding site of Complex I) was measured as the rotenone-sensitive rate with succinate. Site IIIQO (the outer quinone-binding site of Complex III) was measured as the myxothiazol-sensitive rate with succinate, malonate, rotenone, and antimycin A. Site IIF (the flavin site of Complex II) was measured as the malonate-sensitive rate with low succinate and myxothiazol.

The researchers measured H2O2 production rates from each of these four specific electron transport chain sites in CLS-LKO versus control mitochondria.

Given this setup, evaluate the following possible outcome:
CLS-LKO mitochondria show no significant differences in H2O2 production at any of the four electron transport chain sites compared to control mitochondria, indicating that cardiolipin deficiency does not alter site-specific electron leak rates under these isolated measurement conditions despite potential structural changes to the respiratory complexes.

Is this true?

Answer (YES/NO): NO